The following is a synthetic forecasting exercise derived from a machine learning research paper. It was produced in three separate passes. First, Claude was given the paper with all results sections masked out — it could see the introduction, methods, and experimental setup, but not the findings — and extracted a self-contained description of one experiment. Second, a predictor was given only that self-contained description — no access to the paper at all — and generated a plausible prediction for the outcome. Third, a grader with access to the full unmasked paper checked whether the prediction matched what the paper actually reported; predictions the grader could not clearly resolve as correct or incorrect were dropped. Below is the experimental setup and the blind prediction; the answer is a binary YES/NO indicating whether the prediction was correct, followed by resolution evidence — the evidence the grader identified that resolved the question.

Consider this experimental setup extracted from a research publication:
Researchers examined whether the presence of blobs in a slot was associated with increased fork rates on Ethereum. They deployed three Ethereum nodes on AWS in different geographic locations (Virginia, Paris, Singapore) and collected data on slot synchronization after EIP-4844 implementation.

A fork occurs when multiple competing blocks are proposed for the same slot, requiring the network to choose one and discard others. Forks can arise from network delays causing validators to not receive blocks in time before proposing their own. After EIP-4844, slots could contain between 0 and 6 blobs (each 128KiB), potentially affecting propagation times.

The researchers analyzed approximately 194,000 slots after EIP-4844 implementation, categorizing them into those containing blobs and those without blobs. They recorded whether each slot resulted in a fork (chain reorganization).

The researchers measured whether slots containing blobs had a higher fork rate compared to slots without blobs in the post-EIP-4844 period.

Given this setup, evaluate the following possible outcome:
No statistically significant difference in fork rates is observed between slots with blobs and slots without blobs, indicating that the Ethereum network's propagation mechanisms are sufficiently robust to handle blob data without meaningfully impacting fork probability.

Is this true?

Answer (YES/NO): NO